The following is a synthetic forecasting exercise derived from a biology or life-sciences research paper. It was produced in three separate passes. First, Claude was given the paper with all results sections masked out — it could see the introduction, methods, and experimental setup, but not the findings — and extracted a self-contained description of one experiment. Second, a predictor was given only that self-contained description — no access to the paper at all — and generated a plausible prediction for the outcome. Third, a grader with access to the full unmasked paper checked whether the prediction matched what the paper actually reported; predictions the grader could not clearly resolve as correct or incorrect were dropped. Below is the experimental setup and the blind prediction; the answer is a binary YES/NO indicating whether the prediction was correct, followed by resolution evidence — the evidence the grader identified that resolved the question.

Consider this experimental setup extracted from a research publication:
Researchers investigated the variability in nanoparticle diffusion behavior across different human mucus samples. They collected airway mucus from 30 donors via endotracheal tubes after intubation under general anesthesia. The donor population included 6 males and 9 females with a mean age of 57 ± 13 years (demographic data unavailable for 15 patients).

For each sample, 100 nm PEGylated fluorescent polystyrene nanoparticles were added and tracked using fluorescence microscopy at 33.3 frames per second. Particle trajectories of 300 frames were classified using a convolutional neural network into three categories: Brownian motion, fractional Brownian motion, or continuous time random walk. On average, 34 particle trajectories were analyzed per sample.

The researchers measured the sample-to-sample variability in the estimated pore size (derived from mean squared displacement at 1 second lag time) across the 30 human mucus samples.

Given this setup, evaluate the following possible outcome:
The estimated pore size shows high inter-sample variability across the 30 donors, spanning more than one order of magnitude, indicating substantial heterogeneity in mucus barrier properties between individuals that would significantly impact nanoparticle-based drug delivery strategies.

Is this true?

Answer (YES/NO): YES